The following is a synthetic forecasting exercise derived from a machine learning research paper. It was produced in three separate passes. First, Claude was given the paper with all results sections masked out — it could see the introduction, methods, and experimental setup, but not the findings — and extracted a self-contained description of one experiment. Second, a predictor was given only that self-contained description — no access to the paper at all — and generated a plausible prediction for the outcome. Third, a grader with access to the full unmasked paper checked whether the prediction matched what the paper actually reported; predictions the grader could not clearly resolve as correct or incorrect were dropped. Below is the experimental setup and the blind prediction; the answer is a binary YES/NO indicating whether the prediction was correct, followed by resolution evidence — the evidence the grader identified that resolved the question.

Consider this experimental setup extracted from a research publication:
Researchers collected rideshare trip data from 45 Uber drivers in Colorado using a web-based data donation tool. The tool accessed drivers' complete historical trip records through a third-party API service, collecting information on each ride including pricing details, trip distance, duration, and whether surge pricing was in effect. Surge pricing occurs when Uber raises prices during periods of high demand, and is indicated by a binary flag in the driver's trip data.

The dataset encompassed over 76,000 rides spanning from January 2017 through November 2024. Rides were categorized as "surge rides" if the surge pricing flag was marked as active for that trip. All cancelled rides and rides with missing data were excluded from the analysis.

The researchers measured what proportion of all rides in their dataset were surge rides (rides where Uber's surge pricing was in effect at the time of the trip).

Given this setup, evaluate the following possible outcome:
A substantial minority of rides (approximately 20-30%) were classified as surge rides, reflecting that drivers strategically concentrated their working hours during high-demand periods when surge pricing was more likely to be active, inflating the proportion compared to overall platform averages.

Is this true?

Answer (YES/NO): NO